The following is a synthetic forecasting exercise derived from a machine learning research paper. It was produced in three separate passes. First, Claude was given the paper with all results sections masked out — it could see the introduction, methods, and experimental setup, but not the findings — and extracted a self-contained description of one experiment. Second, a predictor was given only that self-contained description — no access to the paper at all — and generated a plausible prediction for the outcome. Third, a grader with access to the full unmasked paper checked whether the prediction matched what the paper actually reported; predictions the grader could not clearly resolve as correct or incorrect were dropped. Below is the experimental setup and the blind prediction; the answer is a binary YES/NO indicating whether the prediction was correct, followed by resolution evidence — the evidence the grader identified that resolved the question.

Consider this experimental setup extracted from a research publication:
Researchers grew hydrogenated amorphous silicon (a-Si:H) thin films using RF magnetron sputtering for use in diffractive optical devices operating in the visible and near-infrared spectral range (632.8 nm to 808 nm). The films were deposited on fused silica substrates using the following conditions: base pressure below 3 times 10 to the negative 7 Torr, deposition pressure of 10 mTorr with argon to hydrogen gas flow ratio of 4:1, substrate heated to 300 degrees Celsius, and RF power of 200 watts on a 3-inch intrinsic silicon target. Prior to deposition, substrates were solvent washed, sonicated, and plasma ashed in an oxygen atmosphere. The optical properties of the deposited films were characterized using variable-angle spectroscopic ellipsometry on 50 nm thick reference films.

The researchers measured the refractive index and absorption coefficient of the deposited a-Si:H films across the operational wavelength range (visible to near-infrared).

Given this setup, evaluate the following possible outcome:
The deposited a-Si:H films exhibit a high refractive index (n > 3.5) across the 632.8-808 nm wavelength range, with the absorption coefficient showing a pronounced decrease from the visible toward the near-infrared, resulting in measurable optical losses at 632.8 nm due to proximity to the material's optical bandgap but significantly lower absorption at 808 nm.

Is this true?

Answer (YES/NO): NO